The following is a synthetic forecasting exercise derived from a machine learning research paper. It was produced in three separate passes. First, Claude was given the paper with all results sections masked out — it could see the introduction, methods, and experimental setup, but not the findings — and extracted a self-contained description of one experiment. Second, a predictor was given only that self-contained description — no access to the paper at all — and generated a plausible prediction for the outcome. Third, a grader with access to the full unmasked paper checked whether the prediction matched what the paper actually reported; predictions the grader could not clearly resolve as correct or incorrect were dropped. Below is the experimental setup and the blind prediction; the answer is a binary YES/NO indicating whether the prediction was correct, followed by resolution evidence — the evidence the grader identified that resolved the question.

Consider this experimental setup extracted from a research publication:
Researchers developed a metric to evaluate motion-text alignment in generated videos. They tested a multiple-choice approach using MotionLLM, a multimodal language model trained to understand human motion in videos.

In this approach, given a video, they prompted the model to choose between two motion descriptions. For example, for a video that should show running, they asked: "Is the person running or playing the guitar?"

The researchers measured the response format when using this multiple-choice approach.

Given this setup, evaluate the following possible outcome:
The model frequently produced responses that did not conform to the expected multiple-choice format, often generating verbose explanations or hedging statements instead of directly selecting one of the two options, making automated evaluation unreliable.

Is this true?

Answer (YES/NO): YES